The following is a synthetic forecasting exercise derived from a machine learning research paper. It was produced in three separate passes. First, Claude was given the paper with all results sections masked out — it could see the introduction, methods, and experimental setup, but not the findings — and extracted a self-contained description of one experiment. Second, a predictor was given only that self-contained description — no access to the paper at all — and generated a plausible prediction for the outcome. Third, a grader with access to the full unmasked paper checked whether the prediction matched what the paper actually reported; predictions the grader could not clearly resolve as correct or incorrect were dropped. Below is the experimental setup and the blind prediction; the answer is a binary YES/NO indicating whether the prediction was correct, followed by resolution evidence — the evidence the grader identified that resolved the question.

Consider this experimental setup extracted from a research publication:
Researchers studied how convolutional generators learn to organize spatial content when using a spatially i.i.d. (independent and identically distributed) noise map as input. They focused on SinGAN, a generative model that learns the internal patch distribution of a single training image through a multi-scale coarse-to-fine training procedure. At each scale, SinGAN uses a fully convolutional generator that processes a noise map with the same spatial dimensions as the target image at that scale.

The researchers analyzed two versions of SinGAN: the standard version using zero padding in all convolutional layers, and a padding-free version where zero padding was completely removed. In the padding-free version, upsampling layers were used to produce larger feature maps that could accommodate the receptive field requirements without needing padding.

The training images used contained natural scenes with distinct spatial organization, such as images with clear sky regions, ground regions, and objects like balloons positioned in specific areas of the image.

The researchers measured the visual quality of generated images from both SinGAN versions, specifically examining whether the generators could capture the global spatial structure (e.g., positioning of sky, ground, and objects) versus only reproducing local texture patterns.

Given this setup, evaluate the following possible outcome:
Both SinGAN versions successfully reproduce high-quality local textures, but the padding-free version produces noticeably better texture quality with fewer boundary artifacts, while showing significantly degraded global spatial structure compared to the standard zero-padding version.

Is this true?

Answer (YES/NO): NO